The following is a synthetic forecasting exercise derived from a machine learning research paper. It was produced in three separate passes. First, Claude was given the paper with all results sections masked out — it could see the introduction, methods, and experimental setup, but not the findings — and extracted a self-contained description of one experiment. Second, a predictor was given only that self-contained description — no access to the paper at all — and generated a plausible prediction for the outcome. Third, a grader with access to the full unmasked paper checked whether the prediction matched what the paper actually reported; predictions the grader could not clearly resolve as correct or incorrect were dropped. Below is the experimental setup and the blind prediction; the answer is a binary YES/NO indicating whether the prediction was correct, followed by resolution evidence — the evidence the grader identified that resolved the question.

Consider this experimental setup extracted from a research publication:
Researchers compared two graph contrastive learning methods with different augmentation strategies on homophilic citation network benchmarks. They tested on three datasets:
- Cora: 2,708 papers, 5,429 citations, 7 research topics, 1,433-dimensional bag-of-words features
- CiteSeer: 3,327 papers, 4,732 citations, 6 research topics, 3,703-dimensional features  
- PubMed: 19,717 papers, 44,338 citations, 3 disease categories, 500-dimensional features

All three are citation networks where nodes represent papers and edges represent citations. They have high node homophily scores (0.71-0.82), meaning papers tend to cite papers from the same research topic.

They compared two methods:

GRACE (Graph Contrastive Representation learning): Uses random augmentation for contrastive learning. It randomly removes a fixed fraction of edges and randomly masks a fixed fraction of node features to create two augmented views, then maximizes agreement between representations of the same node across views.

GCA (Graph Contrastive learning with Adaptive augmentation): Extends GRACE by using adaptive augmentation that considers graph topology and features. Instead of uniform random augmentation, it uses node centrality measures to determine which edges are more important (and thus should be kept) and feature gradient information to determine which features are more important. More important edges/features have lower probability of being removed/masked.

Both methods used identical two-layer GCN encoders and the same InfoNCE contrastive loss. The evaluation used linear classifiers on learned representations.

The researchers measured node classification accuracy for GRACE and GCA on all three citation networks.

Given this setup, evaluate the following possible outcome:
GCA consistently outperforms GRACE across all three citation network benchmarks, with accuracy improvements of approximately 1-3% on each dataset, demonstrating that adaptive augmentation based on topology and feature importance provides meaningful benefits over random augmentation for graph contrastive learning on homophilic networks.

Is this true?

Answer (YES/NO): NO